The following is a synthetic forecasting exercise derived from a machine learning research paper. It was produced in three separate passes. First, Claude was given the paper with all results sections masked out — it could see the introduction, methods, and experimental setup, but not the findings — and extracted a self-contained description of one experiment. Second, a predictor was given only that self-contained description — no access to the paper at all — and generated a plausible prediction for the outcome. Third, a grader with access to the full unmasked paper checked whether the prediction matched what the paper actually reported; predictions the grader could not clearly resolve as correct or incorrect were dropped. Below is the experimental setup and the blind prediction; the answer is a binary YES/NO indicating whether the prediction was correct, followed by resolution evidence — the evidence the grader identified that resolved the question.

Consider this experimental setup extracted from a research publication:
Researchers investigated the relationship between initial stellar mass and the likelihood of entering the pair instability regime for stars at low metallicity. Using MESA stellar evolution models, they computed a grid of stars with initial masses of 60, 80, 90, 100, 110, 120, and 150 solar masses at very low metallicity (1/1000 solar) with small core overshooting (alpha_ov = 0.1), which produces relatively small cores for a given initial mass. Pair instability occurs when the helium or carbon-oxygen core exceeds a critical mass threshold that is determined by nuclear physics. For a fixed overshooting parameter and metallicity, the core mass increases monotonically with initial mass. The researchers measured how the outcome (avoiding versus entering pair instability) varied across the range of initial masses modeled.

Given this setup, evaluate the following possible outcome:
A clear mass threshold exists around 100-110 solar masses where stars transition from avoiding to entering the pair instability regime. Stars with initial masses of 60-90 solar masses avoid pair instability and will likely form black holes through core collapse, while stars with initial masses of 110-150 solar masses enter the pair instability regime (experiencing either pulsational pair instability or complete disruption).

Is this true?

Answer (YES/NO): NO